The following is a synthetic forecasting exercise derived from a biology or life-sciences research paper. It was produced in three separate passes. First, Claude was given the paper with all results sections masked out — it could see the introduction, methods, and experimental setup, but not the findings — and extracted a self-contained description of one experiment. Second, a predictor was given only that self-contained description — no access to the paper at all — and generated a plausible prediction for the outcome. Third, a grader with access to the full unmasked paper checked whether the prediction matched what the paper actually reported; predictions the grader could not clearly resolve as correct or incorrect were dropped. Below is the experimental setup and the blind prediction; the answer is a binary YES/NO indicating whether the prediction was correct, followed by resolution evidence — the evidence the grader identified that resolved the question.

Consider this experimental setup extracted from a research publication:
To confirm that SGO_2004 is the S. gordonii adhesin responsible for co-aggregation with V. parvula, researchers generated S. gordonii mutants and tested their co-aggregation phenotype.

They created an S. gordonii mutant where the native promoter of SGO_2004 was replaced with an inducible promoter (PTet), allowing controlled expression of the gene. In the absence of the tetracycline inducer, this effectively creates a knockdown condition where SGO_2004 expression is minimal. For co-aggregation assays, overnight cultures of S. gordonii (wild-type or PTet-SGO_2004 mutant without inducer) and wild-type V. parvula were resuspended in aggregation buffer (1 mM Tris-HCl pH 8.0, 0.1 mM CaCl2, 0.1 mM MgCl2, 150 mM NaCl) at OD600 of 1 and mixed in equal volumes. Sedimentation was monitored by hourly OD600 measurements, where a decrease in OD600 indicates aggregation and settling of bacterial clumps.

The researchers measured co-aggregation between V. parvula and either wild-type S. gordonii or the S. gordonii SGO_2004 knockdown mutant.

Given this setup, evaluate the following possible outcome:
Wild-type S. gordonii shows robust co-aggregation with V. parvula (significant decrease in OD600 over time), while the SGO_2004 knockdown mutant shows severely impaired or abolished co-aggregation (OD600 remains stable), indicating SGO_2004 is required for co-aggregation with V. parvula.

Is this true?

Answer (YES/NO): YES